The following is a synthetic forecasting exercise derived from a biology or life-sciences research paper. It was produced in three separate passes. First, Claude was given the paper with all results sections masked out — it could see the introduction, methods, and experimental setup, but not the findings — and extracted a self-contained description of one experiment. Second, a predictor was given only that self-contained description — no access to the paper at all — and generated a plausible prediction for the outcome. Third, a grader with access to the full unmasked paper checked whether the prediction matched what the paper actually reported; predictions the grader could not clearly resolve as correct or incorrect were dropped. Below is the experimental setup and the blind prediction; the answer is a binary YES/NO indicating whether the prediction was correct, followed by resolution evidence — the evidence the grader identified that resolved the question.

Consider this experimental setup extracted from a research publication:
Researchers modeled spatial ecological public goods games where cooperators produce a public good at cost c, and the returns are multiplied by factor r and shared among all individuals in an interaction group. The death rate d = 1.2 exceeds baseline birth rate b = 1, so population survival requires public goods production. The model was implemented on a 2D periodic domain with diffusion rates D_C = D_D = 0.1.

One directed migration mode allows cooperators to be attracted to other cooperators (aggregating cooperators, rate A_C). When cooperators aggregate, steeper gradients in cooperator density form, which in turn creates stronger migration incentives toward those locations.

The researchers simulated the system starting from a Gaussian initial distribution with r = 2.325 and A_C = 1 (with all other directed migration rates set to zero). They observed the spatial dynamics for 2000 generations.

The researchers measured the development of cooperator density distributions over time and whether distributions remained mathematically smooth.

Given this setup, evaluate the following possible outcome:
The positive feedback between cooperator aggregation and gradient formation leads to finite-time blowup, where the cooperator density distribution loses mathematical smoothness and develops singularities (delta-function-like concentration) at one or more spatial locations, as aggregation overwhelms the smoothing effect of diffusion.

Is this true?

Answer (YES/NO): NO